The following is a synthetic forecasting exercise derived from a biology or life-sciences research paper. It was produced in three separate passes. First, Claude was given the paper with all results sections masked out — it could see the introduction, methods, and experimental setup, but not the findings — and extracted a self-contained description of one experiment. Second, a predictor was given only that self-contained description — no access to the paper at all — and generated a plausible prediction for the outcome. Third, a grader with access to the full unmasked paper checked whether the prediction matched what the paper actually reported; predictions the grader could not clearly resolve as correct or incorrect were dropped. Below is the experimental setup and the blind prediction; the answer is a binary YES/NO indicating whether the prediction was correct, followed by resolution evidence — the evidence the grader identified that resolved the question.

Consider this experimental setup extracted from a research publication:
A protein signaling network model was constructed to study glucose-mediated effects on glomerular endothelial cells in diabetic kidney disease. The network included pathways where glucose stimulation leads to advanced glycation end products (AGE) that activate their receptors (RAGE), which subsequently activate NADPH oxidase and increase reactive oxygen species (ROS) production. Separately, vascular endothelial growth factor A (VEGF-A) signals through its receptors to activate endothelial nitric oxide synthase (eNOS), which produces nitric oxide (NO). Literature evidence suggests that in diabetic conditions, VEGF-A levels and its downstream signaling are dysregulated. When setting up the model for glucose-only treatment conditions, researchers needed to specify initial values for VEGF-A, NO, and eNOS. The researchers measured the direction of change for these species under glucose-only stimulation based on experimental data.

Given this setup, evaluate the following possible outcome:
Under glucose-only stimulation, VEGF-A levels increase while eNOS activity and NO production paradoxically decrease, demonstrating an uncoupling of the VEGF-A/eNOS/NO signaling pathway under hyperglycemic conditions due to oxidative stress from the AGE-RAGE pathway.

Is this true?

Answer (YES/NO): NO